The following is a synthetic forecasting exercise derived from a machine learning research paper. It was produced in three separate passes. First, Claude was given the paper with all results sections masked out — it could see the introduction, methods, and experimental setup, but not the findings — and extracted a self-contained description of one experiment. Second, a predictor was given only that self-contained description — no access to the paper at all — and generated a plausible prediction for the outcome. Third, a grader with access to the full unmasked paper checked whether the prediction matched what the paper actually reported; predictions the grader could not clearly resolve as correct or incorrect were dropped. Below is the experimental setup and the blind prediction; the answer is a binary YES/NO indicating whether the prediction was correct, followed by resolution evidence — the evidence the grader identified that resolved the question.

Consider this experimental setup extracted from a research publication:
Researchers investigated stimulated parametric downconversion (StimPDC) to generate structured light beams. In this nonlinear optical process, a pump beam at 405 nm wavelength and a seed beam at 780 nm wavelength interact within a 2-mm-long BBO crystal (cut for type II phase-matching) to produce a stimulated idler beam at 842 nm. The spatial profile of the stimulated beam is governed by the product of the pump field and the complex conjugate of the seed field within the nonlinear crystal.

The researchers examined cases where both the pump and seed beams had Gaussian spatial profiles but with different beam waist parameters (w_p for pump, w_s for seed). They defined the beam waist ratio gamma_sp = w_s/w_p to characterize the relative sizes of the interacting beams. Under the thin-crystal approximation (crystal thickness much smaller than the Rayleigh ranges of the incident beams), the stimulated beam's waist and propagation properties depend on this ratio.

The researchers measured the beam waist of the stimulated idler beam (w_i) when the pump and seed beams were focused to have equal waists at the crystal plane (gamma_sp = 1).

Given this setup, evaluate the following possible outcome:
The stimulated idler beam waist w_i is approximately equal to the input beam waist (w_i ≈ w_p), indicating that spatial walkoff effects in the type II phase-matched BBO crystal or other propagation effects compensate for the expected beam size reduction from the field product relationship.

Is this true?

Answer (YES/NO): NO